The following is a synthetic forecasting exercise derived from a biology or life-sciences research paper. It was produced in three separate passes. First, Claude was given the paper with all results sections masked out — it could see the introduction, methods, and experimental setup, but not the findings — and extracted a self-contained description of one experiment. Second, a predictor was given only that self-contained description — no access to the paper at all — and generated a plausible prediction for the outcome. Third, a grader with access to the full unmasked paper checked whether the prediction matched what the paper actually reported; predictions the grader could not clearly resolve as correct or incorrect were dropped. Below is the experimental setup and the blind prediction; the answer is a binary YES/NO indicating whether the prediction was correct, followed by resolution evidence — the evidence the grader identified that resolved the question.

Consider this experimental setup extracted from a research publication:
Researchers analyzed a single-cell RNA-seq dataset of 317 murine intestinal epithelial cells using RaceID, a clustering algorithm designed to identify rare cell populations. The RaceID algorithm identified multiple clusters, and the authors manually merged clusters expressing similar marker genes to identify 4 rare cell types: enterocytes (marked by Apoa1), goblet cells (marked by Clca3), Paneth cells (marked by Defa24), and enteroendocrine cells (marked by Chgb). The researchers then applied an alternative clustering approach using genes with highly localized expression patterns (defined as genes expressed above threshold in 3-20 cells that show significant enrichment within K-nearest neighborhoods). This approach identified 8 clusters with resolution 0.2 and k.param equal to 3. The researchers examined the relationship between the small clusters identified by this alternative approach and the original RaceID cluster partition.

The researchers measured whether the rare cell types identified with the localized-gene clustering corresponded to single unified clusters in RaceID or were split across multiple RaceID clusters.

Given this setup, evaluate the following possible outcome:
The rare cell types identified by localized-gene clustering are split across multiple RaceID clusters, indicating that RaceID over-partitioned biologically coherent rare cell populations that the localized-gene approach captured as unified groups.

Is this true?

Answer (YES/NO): YES